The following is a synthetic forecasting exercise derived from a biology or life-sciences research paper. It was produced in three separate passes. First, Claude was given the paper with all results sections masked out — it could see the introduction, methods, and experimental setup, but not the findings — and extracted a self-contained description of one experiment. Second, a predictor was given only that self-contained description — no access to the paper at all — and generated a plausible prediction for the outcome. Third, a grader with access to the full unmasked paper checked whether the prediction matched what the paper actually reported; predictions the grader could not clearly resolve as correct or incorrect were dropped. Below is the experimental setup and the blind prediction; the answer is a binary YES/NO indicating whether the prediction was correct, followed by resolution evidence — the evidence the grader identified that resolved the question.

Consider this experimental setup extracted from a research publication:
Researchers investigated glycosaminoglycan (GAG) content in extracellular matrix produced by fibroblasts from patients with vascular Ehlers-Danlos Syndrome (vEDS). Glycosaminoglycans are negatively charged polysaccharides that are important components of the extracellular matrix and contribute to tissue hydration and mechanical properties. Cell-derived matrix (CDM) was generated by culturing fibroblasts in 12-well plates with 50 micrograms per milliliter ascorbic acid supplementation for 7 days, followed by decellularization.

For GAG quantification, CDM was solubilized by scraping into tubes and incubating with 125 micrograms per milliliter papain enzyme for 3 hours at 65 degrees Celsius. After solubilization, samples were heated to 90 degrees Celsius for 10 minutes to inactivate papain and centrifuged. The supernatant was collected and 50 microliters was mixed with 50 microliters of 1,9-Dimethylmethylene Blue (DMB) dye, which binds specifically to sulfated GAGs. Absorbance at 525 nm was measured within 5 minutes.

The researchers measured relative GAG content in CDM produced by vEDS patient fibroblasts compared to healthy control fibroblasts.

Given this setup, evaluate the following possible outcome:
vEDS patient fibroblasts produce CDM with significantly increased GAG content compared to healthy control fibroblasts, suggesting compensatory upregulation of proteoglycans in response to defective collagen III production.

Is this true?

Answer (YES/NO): NO